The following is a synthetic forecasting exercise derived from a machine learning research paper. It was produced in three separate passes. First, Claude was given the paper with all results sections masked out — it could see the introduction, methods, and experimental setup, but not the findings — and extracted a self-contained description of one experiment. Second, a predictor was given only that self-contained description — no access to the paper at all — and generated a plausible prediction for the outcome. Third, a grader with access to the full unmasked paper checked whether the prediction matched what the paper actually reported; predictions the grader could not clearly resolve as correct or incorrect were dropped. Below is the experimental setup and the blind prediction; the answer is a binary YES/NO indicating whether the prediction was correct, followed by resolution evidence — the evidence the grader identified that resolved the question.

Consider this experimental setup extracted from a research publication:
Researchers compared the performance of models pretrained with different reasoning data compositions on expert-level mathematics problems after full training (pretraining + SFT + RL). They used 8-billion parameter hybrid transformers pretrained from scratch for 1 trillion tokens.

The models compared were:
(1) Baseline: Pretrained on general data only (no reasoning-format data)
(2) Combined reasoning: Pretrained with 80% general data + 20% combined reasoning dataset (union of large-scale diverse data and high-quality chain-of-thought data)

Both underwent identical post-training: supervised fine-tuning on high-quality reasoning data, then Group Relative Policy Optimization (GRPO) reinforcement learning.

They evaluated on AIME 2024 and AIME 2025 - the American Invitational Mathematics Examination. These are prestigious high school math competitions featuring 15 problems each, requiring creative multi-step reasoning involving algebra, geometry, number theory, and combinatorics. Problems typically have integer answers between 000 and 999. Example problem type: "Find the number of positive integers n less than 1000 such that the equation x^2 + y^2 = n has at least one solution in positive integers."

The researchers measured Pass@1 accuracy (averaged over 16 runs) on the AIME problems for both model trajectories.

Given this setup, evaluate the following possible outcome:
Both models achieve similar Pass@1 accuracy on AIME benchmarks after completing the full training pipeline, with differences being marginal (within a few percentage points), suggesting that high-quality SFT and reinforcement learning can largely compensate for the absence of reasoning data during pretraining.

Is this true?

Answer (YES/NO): NO